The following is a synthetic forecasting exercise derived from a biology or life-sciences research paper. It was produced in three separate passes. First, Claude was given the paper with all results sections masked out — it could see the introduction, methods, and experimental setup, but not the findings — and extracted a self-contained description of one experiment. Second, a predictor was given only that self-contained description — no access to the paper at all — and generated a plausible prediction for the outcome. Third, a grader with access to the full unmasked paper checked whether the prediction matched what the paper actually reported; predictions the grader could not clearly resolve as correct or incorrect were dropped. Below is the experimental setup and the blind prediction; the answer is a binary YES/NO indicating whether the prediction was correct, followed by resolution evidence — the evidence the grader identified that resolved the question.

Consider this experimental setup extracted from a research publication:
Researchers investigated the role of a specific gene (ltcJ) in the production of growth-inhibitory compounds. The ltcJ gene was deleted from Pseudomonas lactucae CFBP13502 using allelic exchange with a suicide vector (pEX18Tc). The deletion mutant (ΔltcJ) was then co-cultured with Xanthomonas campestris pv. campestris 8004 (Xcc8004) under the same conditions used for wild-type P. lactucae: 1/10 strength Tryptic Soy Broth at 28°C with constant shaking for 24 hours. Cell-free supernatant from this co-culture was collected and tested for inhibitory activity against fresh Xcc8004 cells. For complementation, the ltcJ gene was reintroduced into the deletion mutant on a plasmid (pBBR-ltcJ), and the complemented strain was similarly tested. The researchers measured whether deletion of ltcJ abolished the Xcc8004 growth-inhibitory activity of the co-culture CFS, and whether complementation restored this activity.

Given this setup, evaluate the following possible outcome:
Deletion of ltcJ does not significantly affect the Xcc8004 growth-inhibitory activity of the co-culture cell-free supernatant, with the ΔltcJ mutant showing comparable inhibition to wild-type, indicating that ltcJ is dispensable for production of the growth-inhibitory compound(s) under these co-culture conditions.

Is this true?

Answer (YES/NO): NO